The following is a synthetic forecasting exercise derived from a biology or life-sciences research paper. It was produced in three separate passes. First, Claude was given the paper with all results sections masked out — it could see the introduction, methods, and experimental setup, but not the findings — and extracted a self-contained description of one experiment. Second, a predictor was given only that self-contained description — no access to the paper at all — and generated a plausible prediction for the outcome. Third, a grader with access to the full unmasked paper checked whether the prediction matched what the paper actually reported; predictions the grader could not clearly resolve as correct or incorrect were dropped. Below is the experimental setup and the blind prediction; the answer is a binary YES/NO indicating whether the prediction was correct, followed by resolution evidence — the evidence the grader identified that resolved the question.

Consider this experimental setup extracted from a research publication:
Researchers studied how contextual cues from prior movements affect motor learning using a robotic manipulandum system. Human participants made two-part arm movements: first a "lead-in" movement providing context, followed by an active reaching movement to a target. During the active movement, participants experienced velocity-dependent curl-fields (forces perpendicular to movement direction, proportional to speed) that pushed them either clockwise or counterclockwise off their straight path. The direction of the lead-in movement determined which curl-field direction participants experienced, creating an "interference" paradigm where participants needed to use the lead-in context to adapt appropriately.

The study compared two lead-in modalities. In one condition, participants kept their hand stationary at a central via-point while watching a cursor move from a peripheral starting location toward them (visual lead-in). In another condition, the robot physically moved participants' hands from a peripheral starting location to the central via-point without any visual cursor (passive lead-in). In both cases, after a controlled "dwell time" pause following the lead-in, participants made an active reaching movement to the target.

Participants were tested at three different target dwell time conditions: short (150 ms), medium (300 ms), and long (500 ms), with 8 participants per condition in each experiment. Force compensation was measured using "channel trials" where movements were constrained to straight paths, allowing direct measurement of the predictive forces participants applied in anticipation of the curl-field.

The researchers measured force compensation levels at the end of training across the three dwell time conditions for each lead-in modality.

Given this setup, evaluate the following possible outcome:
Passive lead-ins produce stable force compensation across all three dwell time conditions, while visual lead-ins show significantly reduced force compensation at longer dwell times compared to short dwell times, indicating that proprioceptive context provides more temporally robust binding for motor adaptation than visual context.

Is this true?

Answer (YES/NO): NO